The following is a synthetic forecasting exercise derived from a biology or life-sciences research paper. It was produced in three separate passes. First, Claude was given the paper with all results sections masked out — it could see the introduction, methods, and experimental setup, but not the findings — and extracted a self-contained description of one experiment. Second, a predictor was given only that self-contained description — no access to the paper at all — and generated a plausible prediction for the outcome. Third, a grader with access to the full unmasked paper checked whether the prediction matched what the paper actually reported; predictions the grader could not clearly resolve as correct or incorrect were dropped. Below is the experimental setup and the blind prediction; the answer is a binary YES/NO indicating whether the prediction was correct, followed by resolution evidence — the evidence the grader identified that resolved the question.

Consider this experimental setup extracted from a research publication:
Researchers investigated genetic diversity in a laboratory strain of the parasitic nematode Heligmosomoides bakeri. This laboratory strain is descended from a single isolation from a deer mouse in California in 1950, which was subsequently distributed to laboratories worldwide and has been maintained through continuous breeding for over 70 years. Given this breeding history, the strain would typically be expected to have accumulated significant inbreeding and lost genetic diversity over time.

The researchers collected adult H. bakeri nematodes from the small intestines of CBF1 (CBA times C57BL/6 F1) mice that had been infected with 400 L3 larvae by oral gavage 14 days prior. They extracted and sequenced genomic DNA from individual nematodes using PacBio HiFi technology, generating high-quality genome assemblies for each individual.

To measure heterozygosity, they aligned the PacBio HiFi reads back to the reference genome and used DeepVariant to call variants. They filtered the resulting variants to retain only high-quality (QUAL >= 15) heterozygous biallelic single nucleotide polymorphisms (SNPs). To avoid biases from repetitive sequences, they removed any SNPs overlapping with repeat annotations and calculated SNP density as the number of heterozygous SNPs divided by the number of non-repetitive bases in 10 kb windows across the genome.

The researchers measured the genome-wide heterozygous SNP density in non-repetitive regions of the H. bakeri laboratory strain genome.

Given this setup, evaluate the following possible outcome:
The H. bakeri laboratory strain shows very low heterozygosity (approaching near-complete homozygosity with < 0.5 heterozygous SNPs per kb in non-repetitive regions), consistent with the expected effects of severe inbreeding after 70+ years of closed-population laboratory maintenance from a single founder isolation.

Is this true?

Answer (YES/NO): NO